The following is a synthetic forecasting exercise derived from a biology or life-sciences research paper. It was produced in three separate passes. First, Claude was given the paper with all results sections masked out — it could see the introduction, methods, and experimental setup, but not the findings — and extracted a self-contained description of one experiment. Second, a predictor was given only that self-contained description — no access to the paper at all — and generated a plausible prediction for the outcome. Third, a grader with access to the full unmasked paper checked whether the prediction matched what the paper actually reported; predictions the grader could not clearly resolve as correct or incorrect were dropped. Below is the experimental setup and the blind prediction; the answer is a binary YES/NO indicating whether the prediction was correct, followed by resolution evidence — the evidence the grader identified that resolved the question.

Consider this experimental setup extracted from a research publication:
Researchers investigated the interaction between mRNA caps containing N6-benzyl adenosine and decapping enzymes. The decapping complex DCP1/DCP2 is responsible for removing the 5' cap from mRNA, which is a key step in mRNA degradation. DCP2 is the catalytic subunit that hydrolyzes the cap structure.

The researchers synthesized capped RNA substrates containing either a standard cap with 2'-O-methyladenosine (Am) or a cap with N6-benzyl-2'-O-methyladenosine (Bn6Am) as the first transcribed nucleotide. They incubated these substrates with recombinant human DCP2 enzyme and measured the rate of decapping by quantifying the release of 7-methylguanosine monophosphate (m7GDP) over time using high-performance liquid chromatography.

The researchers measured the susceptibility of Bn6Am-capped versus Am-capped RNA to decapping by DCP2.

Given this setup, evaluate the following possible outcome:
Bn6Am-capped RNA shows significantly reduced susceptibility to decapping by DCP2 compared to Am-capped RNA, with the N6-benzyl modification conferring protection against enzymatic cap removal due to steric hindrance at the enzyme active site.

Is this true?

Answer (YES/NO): NO